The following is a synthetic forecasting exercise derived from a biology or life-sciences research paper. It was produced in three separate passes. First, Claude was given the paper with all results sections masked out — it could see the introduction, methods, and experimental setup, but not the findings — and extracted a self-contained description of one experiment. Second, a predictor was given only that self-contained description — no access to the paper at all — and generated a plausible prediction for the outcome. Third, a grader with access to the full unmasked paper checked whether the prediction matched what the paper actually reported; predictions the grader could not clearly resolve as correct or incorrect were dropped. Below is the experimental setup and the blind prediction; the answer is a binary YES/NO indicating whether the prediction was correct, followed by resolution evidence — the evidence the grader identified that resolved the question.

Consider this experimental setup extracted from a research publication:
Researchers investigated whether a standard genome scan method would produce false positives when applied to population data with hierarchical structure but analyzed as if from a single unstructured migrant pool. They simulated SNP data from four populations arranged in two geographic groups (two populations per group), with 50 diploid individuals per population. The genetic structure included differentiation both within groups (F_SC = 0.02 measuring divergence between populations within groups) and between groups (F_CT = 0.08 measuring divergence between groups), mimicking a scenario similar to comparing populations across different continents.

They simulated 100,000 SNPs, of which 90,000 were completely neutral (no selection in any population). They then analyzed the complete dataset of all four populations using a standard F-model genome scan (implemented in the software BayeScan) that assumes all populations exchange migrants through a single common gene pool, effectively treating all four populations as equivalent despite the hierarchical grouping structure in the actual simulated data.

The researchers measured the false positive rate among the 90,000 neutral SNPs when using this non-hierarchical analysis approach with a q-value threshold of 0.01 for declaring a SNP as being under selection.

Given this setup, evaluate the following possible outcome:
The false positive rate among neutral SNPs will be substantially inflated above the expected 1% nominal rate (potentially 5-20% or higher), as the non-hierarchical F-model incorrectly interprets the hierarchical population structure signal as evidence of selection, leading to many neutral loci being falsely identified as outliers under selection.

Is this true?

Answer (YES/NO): NO